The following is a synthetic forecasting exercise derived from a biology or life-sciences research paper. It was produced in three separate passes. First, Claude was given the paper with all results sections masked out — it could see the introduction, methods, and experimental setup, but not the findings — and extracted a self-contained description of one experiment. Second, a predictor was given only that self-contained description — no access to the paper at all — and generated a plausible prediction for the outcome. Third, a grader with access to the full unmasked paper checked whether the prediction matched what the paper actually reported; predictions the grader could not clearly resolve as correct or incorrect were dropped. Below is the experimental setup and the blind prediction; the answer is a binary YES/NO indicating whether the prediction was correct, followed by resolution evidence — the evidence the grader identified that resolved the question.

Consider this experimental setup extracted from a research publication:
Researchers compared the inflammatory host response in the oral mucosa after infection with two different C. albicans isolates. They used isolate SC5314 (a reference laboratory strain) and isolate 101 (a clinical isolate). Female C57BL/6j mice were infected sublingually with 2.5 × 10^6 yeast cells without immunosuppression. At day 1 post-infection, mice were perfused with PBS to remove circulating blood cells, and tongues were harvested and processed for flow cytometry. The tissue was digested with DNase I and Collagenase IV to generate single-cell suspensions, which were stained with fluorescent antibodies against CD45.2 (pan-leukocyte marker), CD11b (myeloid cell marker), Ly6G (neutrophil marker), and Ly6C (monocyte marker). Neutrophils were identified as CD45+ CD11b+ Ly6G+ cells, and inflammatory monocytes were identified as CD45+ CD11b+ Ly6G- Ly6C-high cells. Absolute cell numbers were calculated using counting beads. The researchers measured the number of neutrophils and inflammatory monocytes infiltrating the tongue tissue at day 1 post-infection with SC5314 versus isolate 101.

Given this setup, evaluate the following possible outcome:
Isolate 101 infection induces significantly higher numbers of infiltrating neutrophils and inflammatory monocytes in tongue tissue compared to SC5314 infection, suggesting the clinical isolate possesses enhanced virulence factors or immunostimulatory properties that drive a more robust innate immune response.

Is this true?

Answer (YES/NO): NO